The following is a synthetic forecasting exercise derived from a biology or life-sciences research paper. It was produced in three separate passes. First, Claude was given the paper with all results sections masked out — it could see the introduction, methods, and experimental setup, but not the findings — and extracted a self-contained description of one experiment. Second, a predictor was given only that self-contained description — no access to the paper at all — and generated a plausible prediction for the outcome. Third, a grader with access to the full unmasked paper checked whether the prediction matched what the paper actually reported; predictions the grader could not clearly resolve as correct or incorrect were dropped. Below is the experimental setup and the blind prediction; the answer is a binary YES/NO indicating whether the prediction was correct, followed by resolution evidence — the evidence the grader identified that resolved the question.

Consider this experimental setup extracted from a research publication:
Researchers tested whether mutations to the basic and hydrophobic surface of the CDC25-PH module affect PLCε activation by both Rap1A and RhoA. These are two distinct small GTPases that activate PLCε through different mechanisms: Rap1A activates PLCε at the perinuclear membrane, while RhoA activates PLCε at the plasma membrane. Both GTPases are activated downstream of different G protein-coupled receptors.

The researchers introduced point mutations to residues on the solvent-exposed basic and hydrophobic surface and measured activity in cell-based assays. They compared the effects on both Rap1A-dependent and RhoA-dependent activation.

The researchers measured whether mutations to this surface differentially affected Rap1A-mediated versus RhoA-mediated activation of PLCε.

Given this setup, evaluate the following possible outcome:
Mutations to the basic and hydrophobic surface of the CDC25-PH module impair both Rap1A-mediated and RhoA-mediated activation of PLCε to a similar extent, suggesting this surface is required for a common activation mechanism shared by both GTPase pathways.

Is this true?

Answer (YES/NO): NO